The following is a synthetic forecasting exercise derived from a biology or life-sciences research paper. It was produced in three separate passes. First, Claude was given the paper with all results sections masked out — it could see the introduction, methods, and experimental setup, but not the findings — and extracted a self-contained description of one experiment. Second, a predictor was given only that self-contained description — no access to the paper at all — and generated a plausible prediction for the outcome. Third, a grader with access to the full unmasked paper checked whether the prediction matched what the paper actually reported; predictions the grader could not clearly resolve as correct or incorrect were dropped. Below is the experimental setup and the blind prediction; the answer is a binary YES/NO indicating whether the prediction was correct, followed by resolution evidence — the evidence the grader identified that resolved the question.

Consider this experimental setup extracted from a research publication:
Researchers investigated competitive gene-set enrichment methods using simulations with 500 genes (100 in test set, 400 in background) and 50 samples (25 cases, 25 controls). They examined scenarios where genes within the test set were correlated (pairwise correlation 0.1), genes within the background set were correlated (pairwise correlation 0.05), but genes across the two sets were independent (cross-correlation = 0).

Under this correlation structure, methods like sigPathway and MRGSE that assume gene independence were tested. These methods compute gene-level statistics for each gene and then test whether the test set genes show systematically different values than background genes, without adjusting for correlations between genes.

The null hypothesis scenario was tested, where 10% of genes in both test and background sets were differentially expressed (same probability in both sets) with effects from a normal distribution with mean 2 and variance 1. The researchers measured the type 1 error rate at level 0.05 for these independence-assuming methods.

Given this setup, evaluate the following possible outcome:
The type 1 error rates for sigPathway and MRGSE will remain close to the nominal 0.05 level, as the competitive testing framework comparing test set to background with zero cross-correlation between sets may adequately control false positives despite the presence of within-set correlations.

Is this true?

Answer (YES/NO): NO